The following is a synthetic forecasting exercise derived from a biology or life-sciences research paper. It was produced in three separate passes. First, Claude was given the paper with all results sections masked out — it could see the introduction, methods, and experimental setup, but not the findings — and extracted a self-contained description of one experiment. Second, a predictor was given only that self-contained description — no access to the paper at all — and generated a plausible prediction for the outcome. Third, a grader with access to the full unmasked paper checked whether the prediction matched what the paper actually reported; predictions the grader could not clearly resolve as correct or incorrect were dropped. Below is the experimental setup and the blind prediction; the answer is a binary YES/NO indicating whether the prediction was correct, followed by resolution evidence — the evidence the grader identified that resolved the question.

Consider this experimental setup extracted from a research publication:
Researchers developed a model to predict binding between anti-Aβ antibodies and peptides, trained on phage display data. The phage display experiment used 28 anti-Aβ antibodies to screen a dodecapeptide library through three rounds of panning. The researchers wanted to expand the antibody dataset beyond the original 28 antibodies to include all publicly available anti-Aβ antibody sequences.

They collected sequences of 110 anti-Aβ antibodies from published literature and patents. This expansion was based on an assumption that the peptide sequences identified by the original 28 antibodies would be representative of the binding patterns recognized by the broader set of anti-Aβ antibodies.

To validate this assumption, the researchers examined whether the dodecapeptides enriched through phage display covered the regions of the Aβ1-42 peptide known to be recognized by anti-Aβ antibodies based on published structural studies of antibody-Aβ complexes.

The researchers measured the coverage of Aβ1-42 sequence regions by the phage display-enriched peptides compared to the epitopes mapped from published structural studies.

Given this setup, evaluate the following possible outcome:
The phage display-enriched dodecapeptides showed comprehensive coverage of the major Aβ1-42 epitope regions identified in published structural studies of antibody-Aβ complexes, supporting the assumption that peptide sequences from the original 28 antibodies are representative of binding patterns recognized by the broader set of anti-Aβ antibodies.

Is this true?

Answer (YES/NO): YES